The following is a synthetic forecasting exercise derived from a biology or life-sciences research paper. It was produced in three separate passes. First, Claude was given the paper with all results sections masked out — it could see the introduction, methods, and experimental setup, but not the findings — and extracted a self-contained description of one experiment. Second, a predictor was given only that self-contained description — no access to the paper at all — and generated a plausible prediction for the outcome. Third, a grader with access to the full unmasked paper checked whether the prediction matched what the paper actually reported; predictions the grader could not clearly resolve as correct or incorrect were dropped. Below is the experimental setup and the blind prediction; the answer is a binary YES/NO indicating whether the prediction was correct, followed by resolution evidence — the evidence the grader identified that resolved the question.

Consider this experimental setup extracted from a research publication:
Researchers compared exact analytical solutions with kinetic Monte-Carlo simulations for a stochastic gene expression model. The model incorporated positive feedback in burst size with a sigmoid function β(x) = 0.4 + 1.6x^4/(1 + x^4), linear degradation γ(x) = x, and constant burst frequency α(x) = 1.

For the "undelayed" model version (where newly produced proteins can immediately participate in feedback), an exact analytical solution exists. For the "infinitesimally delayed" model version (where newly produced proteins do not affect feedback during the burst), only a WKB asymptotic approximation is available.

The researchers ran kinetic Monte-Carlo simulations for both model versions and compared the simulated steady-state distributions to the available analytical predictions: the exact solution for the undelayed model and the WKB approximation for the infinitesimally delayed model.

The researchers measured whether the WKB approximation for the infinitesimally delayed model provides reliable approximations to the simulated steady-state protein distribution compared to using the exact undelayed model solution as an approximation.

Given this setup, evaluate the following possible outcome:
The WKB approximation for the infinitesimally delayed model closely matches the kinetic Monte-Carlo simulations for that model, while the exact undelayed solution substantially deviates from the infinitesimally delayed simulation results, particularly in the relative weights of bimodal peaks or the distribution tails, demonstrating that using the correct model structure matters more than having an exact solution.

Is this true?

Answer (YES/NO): YES